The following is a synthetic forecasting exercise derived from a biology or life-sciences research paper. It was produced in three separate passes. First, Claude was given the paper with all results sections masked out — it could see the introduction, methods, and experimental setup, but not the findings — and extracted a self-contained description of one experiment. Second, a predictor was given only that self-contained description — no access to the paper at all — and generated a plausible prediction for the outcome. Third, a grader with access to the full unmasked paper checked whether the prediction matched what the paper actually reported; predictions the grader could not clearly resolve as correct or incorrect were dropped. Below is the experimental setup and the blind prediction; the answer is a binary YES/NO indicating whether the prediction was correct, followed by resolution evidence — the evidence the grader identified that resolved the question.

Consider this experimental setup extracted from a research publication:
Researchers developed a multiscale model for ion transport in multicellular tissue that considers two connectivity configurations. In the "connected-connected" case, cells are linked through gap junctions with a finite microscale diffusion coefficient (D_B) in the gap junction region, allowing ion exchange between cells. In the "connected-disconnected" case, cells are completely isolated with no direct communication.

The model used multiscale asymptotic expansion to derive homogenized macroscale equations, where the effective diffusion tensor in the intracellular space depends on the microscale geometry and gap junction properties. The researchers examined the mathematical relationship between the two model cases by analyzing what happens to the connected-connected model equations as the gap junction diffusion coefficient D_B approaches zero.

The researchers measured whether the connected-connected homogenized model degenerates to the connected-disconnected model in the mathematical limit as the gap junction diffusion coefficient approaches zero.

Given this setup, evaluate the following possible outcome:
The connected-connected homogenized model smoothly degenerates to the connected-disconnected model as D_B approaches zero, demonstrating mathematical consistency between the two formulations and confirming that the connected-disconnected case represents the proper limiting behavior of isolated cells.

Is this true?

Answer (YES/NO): YES